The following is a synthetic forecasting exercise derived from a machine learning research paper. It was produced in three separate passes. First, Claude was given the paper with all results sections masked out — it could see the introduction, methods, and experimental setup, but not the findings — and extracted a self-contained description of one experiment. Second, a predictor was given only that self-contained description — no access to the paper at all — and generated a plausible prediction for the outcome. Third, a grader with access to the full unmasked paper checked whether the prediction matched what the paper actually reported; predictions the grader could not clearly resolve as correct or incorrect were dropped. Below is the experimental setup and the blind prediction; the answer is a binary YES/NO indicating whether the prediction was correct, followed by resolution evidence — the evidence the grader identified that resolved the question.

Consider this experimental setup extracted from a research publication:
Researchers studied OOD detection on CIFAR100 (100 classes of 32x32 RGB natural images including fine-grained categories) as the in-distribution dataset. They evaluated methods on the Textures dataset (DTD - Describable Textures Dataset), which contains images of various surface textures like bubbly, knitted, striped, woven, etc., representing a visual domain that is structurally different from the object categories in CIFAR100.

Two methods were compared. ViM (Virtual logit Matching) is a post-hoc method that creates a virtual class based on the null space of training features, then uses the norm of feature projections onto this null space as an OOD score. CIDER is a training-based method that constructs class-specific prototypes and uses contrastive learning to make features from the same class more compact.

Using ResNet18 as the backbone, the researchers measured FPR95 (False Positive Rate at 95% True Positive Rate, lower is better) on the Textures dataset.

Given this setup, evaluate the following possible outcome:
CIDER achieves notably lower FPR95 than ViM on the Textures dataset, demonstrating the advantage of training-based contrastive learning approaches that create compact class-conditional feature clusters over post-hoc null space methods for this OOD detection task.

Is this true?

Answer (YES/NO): YES